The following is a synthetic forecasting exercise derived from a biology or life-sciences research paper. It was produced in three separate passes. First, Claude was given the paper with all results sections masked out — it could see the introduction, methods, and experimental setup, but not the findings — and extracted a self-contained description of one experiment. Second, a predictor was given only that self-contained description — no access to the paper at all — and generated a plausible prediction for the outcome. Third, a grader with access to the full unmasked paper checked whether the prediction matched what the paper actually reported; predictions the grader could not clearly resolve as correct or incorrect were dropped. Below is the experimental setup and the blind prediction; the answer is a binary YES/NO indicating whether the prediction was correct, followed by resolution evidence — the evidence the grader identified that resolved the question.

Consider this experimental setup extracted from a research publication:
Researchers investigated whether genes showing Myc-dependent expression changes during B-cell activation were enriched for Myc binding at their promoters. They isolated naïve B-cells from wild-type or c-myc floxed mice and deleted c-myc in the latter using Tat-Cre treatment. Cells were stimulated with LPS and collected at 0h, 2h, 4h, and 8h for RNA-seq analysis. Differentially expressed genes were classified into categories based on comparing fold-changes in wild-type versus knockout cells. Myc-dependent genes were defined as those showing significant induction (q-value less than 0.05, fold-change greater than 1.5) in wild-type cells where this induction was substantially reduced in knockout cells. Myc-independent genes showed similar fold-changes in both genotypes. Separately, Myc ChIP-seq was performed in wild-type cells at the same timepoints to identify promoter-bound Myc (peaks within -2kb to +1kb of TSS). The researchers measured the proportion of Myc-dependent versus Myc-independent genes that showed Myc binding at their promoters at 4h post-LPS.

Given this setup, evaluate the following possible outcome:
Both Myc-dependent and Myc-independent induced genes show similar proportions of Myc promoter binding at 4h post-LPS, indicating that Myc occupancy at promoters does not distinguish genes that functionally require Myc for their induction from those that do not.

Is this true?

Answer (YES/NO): YES